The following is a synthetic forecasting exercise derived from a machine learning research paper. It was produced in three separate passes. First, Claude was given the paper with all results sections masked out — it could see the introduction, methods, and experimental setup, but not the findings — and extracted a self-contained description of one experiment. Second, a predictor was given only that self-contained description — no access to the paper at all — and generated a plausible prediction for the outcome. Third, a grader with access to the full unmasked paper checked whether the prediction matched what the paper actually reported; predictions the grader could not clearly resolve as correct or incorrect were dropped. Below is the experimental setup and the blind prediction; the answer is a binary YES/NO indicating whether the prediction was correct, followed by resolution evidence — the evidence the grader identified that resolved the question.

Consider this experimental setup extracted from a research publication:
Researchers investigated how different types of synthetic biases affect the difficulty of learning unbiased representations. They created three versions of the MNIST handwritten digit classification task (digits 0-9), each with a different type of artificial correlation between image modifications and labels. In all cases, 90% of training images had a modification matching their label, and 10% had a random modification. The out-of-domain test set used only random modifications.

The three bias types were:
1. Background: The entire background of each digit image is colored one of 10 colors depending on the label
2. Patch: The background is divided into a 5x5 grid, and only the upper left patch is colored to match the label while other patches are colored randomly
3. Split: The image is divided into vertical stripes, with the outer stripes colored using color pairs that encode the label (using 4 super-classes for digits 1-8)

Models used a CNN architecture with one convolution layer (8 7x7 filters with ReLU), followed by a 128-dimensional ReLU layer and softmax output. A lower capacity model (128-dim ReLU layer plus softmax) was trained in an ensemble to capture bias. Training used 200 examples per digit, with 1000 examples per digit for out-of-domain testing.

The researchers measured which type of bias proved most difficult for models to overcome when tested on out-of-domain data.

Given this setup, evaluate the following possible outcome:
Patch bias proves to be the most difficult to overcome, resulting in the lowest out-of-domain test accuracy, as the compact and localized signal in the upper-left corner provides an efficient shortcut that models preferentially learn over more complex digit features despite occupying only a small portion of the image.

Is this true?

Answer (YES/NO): YES